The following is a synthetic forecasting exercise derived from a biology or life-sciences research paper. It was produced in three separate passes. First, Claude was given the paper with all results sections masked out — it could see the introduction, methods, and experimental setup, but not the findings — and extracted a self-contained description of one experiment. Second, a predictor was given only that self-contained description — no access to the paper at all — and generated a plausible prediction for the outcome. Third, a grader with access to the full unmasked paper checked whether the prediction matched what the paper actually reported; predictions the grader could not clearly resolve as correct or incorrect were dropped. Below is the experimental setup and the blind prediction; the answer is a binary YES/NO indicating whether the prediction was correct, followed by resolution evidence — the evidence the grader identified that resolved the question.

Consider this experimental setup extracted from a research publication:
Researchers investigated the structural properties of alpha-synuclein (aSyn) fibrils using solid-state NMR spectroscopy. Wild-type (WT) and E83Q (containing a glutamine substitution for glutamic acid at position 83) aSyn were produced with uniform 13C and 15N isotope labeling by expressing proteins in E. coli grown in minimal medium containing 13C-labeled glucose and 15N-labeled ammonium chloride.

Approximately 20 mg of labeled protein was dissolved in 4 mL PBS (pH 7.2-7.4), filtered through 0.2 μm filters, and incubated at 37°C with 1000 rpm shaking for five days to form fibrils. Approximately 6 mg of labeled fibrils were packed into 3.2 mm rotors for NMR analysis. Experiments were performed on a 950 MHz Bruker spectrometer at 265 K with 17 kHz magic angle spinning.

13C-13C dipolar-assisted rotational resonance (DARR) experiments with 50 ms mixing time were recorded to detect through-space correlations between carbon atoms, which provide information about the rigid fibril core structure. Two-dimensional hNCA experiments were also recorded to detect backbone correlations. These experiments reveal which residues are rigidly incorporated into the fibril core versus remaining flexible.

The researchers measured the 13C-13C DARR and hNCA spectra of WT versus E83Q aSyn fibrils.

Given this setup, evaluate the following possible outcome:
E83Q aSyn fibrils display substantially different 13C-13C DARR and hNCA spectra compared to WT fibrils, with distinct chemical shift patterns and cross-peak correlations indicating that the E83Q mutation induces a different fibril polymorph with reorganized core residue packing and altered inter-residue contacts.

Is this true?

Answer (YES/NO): YES